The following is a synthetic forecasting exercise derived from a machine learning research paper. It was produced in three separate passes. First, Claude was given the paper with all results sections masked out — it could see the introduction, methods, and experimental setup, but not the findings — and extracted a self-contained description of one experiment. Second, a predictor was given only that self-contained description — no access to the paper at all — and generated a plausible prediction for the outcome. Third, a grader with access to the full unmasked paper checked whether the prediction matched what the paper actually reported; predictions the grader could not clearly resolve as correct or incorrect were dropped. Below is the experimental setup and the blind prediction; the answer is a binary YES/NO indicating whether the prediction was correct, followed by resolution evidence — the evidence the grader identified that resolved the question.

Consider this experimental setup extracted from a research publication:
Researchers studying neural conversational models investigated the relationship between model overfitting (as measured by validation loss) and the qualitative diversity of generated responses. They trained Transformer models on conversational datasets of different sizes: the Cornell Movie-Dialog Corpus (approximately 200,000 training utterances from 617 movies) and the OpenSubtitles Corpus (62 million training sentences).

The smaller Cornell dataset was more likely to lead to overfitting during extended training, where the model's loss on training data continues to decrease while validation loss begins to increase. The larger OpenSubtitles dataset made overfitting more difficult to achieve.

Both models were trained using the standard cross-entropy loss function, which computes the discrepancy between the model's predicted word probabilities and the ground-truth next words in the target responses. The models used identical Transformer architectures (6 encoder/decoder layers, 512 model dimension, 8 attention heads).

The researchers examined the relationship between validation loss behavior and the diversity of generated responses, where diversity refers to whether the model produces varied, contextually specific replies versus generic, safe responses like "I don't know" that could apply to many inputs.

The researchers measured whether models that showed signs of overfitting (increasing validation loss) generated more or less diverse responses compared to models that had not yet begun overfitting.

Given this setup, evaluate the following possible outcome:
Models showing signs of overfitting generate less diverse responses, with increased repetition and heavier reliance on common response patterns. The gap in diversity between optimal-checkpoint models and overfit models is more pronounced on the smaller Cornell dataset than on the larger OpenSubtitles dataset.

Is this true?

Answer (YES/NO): NO